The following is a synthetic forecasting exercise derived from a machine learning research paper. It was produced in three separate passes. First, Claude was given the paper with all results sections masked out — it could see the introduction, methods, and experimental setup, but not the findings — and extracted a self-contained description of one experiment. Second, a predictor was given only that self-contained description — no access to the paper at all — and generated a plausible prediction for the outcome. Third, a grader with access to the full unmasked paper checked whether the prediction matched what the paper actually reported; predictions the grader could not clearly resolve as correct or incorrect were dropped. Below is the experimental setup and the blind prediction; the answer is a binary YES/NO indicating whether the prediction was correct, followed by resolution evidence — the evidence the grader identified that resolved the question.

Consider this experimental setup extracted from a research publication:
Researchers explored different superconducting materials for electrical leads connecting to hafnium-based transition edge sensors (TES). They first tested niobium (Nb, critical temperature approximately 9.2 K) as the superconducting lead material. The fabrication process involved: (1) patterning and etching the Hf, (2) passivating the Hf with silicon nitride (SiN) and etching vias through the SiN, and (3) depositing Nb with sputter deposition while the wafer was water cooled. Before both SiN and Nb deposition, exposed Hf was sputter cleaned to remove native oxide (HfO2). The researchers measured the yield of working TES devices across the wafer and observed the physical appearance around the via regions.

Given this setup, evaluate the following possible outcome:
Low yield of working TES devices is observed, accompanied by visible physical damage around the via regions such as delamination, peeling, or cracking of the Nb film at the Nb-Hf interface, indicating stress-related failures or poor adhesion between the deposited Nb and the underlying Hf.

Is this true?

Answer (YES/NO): NO